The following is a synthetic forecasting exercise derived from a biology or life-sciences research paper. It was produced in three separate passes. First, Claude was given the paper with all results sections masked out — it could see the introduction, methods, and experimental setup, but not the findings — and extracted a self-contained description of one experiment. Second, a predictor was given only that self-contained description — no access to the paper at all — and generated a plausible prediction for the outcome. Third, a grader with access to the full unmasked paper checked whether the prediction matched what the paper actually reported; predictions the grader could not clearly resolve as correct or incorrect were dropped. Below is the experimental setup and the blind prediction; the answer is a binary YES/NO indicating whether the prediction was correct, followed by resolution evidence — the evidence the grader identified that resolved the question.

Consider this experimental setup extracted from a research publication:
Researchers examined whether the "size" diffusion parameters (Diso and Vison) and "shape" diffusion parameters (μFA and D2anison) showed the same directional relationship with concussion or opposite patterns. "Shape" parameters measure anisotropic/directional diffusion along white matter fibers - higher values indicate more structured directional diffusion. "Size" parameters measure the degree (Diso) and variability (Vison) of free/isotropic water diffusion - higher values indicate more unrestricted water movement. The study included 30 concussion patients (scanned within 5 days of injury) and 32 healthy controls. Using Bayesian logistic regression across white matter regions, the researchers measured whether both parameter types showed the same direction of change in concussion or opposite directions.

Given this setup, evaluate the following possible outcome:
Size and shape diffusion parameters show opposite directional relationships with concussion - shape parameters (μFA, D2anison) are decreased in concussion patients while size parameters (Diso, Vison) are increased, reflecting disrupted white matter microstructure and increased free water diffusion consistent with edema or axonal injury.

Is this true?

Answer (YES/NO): YES